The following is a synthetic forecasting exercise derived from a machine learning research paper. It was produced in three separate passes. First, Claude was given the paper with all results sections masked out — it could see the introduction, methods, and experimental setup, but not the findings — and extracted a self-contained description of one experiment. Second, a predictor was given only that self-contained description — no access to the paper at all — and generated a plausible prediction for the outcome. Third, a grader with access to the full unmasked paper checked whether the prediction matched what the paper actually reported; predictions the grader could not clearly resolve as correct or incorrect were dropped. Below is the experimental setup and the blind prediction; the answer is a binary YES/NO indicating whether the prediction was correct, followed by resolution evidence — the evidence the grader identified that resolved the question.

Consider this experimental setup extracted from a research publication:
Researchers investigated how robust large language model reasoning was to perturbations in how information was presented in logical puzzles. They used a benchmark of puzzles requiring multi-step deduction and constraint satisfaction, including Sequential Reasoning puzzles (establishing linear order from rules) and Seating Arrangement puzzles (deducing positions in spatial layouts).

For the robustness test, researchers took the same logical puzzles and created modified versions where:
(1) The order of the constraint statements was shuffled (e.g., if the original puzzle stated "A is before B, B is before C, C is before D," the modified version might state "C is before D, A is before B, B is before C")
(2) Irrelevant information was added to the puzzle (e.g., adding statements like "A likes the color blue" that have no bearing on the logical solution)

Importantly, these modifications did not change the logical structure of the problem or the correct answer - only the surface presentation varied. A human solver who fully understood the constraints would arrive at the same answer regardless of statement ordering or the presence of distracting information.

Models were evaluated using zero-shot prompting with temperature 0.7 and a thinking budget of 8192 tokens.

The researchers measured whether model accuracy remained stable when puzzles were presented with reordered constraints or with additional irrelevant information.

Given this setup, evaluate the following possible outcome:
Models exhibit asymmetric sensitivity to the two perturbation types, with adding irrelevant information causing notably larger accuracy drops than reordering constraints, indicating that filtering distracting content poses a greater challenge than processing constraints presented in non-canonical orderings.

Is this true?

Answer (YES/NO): NO